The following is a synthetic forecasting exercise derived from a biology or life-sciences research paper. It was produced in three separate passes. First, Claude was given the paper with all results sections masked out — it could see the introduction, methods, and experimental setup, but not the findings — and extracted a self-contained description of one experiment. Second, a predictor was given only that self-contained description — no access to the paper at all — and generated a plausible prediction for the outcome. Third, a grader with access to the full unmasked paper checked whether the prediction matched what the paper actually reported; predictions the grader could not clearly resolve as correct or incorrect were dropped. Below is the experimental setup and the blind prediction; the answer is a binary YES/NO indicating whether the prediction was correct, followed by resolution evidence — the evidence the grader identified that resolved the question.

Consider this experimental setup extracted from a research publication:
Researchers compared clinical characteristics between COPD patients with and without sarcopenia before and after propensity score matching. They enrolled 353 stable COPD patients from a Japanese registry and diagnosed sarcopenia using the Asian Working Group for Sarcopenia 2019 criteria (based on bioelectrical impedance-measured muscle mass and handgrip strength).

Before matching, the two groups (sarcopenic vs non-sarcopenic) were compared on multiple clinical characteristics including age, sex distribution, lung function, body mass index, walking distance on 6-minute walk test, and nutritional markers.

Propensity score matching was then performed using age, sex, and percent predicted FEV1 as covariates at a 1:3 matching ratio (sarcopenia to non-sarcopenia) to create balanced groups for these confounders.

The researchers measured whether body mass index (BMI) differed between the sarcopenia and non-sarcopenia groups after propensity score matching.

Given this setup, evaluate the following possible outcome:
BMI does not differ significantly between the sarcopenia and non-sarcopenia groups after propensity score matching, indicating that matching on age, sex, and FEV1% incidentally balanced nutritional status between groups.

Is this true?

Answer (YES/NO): NO